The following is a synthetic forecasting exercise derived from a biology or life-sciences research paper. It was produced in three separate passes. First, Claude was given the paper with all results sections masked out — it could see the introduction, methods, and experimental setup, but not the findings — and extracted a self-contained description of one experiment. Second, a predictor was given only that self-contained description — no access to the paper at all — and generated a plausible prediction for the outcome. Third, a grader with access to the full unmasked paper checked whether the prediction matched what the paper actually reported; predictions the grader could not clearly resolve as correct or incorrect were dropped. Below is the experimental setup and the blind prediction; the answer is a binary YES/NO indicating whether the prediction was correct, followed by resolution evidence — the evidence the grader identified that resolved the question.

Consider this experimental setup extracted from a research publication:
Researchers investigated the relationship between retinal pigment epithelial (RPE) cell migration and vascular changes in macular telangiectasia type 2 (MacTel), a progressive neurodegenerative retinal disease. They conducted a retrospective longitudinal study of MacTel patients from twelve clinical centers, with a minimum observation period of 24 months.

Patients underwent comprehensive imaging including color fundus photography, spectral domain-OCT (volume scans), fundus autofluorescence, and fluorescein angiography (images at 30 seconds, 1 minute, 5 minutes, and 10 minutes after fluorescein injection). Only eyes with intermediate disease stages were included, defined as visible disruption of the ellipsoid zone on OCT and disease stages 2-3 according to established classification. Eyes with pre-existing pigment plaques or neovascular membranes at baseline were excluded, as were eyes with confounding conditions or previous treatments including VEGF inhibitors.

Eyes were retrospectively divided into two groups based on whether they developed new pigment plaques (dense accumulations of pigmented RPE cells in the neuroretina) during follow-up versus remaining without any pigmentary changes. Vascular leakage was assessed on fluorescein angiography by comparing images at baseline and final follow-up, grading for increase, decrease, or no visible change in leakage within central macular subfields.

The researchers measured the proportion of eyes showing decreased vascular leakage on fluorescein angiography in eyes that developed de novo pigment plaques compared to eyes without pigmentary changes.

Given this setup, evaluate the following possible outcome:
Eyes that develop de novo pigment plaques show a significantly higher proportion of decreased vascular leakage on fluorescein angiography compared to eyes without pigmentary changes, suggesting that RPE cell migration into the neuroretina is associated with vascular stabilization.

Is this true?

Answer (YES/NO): YES